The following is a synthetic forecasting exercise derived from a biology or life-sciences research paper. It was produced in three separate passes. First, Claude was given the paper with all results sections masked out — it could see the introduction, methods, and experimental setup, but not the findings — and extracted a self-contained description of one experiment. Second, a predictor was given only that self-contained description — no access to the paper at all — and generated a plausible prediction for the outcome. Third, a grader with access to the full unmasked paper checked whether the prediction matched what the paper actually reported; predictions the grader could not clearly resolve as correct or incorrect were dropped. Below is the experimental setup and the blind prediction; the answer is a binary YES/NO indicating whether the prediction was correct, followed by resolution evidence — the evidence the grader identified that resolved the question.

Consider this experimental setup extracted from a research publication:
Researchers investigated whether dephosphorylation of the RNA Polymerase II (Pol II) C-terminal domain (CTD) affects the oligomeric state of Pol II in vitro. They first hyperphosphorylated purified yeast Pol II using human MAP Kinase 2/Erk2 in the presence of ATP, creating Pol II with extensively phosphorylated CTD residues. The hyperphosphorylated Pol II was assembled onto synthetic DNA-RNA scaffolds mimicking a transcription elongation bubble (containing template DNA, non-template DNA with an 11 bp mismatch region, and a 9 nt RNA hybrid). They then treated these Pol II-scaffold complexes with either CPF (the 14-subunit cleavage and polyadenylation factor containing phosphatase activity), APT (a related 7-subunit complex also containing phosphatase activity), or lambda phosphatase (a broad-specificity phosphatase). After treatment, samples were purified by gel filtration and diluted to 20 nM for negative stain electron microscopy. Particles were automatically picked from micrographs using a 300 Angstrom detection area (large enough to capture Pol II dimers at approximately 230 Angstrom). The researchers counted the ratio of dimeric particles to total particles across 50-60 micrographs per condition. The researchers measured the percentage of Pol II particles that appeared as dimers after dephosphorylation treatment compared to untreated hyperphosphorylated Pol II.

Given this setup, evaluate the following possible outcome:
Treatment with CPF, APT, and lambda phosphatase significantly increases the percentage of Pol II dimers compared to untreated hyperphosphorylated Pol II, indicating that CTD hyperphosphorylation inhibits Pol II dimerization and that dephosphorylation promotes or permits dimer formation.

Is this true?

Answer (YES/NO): YES